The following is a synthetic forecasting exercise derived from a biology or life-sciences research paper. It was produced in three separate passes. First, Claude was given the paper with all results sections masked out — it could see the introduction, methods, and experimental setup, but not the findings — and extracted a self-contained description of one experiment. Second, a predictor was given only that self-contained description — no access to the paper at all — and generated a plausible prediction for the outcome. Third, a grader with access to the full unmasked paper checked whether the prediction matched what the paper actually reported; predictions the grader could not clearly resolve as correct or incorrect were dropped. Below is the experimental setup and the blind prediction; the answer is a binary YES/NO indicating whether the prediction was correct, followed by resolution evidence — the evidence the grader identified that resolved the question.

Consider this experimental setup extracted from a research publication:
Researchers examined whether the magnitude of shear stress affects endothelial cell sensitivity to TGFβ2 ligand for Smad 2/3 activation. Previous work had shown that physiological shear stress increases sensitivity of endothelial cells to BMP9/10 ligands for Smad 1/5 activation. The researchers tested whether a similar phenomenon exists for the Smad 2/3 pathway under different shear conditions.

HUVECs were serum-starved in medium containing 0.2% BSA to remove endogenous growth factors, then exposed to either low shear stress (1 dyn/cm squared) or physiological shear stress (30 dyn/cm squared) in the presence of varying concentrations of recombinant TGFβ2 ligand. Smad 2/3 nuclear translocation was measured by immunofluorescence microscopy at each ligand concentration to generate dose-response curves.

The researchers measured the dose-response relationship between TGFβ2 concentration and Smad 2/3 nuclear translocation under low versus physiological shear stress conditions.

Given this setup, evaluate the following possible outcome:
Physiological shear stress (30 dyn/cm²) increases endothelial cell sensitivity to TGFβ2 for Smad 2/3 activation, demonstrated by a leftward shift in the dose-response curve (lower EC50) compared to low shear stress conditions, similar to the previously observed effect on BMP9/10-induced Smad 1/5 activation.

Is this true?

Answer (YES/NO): NO